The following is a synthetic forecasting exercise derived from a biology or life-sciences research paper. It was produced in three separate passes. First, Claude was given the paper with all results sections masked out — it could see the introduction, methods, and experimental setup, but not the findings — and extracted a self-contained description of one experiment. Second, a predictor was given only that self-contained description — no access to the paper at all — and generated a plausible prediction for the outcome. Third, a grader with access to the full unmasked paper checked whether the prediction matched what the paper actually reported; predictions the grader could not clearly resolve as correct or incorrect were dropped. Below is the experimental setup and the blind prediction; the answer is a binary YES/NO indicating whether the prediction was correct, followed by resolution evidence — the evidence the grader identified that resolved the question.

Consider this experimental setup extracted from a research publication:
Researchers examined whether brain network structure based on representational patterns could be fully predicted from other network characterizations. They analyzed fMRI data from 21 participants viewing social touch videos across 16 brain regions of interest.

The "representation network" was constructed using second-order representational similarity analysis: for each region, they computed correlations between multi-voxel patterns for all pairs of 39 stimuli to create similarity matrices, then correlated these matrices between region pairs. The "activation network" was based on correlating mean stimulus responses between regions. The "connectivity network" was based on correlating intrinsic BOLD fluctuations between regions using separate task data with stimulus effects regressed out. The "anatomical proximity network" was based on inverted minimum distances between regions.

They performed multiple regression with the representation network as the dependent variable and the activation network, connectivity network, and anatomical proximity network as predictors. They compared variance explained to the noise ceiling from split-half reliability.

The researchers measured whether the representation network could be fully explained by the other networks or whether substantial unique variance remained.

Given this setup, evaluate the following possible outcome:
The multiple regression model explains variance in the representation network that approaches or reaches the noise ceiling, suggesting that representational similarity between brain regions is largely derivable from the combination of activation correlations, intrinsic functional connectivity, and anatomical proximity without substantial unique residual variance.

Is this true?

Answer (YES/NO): NO